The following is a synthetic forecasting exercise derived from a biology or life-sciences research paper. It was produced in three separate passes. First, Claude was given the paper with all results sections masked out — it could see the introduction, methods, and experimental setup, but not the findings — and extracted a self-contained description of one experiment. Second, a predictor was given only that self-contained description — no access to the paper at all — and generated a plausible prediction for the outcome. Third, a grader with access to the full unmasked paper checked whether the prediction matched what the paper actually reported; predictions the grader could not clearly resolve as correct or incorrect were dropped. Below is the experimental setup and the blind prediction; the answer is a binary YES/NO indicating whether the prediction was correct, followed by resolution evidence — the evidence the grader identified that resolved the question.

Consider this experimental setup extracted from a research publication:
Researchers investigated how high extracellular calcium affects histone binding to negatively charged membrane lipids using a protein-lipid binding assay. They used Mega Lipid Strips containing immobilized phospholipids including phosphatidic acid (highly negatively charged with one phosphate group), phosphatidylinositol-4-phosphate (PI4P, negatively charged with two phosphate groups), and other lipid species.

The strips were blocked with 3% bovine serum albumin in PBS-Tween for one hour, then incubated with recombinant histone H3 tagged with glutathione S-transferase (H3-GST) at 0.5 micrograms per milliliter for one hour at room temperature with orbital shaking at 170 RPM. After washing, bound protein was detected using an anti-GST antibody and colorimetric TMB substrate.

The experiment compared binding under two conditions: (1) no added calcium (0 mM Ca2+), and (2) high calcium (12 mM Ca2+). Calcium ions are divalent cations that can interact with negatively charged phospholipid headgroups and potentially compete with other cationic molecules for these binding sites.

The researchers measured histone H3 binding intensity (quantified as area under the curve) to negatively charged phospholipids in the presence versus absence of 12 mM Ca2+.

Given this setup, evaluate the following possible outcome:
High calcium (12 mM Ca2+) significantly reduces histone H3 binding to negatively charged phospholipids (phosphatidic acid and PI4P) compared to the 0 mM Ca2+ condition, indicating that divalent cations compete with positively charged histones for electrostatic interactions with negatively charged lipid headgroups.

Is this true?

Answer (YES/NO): YES